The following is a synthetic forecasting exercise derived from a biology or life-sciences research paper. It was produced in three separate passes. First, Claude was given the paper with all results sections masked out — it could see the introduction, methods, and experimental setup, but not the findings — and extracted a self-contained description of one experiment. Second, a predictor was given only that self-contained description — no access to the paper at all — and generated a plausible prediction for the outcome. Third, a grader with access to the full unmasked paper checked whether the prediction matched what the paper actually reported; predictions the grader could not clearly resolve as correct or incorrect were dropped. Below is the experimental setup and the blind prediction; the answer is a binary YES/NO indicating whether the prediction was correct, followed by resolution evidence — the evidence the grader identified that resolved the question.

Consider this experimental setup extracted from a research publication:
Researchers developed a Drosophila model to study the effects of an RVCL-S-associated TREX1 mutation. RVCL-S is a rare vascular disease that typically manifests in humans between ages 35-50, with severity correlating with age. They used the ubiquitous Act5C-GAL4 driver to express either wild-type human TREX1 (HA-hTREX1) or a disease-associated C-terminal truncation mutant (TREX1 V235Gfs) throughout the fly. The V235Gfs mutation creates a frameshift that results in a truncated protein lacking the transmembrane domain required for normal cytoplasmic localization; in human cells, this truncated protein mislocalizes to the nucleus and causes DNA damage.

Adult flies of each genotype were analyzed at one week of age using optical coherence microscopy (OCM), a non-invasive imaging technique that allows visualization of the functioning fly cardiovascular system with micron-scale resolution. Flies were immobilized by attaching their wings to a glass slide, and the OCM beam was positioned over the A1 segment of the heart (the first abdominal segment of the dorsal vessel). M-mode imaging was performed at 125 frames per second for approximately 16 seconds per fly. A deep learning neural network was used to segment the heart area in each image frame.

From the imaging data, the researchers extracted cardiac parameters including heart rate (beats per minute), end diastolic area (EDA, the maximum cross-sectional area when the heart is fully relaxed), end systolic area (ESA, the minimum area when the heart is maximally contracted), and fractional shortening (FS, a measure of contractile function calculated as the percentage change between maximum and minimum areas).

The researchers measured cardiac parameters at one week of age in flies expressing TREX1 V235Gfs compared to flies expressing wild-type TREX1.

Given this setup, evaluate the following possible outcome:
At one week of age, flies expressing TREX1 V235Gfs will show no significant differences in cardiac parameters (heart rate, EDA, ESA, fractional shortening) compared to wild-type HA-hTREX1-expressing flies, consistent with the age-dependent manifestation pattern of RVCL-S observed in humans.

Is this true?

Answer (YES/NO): NO